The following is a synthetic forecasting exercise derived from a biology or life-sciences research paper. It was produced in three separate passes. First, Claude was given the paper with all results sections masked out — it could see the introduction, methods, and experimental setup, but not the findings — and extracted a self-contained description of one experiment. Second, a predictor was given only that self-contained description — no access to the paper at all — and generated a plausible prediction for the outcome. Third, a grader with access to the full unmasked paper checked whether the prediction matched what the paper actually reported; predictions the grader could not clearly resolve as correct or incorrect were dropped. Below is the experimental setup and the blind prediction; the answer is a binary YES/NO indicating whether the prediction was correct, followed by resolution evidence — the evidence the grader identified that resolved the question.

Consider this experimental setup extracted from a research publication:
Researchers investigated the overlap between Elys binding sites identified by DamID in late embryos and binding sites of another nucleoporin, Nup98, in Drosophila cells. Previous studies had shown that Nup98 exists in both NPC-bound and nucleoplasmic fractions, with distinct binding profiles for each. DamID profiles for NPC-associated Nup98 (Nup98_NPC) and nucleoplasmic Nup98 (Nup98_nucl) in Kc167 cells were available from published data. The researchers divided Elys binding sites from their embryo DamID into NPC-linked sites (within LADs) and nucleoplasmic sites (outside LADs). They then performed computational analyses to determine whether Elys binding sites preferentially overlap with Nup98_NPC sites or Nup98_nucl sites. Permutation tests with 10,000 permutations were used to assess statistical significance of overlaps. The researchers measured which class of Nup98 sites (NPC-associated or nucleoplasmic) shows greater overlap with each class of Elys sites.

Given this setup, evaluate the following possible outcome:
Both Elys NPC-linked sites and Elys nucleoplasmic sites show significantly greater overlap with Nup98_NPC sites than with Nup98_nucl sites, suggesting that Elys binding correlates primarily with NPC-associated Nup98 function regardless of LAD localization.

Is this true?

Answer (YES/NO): NO